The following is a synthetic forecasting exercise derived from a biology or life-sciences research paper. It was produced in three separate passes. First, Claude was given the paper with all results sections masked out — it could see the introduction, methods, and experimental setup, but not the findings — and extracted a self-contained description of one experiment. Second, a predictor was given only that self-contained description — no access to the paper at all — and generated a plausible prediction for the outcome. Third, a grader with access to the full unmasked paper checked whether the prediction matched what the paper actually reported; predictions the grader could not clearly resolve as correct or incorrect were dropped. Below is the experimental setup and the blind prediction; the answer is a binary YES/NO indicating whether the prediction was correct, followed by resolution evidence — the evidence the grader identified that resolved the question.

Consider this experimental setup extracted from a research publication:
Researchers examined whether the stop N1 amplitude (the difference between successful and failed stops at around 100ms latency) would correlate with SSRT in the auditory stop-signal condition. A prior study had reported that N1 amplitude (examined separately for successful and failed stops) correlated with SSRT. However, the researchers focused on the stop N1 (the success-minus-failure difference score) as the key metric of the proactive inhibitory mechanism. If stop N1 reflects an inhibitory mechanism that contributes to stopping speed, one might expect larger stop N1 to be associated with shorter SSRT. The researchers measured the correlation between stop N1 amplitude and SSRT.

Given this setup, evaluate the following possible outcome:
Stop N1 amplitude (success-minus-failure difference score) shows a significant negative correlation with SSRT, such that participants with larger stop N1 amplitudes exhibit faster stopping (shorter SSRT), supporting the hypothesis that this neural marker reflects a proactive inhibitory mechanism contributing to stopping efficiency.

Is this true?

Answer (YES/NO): NO